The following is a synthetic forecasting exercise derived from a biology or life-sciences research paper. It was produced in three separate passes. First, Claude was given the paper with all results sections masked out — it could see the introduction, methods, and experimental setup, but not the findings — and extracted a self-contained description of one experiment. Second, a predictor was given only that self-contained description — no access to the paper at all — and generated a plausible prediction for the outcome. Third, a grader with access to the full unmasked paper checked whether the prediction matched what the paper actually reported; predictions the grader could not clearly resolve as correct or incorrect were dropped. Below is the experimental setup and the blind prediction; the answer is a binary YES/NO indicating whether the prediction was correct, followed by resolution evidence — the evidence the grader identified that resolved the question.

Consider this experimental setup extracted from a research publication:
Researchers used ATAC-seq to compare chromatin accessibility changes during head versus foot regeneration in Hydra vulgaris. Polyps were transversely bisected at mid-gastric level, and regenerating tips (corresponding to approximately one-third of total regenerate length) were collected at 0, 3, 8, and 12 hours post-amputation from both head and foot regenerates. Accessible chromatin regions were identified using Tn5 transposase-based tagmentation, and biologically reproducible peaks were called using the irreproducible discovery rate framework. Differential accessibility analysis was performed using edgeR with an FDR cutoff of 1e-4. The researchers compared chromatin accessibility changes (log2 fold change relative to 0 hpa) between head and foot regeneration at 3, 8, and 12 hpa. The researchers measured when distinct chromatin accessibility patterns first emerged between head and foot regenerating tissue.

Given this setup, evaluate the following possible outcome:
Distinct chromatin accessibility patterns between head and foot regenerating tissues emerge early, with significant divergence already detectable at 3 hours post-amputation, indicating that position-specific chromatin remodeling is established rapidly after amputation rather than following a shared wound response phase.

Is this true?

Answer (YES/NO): NO